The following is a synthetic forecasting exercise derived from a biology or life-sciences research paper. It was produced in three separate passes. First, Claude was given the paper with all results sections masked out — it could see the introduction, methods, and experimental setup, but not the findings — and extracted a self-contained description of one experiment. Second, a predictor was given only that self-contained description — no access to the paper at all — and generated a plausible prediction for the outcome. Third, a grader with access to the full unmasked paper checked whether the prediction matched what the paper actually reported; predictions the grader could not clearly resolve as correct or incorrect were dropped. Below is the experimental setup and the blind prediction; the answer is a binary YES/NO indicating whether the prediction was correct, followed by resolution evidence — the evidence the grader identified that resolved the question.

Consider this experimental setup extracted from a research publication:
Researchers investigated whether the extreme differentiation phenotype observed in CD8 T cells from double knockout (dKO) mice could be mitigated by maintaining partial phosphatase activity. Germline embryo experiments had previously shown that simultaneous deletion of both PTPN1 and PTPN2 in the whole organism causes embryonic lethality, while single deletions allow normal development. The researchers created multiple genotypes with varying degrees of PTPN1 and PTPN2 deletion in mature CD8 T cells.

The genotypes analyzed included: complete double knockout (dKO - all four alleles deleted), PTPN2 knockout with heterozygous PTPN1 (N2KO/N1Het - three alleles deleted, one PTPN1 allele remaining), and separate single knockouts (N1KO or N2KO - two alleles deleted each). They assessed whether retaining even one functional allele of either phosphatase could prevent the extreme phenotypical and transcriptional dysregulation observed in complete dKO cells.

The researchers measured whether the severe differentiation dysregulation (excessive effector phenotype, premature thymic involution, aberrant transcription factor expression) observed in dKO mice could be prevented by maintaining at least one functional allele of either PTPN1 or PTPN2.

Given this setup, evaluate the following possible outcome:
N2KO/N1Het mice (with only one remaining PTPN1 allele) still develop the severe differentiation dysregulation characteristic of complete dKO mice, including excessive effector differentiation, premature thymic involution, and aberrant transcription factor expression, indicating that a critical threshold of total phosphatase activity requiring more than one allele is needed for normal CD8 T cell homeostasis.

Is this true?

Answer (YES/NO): NO